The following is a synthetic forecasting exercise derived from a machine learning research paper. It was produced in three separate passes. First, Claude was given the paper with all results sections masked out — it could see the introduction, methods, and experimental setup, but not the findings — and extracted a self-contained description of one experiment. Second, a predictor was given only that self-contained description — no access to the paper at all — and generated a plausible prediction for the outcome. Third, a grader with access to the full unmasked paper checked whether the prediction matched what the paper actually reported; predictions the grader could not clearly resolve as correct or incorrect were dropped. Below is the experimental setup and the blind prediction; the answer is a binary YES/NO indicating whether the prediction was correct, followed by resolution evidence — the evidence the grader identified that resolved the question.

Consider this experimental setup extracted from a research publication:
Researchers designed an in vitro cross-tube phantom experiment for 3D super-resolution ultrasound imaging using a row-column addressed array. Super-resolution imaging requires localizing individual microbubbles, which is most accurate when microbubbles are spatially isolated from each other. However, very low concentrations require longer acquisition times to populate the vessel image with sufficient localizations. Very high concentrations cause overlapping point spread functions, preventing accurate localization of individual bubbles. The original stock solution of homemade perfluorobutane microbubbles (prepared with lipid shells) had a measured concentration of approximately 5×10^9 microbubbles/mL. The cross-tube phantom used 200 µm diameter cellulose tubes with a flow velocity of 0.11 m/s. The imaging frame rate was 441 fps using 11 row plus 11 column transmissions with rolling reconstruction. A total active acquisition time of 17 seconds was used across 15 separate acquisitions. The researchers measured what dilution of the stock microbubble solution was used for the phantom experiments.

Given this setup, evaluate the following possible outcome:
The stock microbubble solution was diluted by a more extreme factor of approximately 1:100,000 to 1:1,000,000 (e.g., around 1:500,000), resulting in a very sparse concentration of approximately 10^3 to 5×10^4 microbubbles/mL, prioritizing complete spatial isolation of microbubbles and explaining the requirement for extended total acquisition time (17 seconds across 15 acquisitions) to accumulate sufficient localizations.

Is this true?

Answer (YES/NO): YES